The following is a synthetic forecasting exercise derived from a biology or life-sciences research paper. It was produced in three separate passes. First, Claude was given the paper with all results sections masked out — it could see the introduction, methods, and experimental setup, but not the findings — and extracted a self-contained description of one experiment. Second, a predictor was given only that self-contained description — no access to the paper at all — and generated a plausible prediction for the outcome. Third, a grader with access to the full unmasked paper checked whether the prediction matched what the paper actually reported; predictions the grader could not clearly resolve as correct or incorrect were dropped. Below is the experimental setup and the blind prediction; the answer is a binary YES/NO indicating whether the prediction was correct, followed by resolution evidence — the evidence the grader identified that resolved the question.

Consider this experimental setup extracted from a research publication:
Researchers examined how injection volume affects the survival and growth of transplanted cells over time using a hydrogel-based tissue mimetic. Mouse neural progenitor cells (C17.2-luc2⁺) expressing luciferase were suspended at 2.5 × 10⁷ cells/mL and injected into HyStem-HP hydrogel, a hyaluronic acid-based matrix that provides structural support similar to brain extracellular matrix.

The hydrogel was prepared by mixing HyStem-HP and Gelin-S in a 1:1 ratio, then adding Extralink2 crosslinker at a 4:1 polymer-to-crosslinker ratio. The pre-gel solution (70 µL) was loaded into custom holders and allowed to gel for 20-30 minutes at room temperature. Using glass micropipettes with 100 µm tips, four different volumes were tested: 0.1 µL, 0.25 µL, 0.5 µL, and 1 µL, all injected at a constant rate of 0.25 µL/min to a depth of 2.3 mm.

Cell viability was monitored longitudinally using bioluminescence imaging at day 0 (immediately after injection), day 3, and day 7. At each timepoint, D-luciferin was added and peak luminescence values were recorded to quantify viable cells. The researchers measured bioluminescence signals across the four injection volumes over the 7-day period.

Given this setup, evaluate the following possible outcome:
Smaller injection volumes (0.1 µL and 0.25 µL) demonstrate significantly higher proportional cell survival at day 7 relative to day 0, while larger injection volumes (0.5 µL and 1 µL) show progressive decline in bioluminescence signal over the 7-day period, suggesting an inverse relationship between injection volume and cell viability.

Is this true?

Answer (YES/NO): NO